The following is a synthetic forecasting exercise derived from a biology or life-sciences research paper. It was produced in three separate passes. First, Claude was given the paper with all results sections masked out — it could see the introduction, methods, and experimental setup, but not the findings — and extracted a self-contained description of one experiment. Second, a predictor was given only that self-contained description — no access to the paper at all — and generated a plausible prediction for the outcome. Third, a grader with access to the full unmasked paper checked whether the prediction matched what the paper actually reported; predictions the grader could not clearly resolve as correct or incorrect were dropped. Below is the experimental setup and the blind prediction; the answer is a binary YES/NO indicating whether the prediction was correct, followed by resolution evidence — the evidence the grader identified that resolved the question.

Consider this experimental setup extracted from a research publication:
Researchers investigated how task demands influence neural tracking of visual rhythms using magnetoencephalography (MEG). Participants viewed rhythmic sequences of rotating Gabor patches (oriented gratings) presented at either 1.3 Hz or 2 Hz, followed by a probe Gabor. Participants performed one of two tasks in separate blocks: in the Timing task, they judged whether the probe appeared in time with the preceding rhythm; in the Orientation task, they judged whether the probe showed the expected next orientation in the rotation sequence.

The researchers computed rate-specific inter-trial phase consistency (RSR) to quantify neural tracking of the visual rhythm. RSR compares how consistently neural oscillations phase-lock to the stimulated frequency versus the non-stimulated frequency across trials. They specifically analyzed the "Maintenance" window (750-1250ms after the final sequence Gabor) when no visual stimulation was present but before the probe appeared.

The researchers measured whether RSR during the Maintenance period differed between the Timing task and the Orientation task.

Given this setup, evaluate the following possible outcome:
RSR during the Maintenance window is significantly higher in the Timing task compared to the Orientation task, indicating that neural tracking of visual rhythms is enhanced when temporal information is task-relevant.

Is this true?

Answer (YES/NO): YES